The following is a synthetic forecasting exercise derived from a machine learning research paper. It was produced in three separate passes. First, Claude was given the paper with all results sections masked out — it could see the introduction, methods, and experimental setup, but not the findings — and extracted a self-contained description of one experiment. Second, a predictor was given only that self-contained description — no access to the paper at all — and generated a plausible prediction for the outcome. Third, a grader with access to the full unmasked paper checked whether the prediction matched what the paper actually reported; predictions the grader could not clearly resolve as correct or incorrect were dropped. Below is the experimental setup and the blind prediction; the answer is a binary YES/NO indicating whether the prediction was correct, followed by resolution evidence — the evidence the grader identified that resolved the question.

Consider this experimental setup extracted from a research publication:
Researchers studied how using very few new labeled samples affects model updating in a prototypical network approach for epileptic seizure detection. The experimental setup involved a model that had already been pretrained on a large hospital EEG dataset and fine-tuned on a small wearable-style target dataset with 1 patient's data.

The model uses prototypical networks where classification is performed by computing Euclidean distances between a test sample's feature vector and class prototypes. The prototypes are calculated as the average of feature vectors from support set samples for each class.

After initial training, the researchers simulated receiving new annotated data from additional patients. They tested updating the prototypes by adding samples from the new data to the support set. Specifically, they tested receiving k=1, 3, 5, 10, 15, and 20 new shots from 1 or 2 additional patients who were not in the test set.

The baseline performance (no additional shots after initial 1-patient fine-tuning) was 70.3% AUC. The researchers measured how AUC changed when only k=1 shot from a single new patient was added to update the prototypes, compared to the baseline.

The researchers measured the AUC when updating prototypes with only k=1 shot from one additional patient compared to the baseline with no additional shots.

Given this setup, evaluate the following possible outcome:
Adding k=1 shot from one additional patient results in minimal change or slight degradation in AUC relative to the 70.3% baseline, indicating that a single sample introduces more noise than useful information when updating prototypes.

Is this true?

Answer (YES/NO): YES